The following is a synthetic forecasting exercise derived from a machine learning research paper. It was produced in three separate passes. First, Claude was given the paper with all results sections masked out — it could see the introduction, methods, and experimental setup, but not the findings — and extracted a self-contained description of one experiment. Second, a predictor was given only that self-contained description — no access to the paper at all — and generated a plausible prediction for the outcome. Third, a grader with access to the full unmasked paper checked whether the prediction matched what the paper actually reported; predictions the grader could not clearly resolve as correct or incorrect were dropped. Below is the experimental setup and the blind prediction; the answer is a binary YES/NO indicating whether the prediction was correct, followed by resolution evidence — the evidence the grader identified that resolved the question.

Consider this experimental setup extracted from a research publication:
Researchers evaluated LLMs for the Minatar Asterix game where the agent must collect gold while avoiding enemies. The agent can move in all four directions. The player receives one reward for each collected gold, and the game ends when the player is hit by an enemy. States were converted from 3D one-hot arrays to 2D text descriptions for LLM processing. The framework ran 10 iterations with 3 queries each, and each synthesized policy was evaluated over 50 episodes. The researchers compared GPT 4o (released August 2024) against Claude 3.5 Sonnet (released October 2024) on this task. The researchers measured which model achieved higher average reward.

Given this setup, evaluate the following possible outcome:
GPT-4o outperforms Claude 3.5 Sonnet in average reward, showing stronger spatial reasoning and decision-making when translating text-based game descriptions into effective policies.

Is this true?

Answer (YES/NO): YES